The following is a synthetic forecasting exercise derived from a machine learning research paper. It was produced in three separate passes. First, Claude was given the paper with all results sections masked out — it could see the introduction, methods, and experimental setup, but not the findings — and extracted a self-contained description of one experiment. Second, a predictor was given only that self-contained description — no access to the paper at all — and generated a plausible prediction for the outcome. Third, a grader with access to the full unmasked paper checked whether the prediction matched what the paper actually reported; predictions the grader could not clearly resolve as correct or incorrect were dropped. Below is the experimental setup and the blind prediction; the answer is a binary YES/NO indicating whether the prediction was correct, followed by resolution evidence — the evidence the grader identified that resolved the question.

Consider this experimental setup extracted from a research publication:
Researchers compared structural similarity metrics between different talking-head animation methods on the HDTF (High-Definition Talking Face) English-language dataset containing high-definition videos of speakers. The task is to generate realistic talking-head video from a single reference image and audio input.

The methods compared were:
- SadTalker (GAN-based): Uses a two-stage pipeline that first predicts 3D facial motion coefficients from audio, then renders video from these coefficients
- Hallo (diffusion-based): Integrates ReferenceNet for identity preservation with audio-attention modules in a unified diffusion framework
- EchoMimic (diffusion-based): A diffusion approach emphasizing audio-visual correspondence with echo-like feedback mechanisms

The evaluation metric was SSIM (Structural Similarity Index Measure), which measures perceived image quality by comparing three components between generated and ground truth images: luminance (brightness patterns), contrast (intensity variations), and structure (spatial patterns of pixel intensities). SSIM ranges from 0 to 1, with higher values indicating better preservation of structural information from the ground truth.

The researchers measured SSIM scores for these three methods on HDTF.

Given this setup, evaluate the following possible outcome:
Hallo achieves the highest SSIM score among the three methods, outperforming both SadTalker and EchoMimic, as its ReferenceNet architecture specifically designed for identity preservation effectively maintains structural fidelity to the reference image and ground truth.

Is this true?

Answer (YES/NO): YES